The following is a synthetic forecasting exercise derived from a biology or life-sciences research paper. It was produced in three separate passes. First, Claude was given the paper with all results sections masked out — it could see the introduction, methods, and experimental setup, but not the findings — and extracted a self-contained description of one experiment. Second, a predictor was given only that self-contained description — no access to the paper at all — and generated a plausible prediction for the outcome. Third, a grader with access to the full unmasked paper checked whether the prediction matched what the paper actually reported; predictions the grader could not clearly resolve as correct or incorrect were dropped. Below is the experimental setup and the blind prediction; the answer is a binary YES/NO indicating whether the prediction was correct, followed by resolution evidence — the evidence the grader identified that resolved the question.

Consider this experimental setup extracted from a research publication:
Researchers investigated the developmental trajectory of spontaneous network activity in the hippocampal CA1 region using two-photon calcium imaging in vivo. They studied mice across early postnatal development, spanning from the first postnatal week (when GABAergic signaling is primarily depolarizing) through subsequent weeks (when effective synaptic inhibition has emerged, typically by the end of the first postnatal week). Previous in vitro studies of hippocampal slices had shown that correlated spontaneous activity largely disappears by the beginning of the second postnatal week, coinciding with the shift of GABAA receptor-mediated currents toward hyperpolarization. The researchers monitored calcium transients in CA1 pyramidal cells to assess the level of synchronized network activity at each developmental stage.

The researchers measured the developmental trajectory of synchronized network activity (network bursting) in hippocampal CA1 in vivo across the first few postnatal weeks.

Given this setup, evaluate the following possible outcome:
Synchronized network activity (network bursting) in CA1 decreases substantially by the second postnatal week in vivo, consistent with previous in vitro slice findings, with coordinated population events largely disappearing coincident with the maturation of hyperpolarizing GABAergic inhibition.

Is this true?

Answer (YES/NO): NO